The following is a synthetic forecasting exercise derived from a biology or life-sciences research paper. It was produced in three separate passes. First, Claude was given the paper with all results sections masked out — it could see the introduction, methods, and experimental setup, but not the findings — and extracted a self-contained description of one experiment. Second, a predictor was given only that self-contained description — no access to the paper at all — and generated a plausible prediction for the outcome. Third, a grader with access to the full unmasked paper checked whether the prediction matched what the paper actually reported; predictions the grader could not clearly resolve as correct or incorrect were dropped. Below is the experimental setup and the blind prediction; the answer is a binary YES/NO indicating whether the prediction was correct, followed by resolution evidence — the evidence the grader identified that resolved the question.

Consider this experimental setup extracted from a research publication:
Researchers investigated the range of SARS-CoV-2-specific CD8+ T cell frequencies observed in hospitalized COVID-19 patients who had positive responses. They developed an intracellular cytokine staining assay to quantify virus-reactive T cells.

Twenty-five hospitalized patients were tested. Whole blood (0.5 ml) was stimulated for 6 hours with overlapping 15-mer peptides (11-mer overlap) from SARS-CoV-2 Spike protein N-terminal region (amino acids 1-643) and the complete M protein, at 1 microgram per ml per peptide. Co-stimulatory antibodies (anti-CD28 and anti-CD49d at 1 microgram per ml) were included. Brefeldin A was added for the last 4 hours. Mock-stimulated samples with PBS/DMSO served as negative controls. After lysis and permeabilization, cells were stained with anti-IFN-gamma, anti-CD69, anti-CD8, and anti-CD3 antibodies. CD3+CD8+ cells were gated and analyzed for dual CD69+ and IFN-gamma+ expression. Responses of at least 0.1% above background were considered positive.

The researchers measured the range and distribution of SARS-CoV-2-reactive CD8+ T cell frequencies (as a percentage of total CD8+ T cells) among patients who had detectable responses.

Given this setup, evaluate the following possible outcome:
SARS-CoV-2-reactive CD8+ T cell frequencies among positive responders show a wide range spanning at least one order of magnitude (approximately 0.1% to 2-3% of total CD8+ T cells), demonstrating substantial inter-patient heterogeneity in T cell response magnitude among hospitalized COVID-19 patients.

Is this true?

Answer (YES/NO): YES